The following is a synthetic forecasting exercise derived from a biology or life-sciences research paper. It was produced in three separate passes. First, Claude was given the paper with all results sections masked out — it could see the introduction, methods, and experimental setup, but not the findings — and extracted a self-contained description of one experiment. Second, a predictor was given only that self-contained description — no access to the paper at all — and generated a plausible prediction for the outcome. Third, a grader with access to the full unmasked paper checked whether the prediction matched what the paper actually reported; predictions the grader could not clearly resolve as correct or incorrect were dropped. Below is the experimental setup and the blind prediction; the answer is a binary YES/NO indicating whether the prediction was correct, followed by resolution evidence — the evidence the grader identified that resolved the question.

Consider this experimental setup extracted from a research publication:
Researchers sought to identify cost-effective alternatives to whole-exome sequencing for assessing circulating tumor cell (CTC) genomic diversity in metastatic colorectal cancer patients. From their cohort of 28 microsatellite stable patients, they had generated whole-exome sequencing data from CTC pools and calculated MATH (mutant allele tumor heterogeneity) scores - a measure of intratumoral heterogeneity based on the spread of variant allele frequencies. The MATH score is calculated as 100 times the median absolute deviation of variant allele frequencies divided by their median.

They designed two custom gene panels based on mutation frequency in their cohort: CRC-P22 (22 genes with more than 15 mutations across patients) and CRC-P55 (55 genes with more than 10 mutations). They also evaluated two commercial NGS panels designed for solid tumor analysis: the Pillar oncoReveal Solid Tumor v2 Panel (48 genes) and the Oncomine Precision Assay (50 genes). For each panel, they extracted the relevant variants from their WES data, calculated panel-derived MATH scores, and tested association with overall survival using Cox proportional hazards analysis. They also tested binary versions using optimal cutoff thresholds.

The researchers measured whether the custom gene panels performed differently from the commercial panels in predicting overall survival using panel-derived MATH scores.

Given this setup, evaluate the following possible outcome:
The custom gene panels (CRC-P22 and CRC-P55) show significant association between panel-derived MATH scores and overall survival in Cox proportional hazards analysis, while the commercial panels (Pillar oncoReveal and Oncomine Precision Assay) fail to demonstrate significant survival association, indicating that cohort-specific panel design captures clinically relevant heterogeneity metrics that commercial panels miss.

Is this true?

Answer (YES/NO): NO